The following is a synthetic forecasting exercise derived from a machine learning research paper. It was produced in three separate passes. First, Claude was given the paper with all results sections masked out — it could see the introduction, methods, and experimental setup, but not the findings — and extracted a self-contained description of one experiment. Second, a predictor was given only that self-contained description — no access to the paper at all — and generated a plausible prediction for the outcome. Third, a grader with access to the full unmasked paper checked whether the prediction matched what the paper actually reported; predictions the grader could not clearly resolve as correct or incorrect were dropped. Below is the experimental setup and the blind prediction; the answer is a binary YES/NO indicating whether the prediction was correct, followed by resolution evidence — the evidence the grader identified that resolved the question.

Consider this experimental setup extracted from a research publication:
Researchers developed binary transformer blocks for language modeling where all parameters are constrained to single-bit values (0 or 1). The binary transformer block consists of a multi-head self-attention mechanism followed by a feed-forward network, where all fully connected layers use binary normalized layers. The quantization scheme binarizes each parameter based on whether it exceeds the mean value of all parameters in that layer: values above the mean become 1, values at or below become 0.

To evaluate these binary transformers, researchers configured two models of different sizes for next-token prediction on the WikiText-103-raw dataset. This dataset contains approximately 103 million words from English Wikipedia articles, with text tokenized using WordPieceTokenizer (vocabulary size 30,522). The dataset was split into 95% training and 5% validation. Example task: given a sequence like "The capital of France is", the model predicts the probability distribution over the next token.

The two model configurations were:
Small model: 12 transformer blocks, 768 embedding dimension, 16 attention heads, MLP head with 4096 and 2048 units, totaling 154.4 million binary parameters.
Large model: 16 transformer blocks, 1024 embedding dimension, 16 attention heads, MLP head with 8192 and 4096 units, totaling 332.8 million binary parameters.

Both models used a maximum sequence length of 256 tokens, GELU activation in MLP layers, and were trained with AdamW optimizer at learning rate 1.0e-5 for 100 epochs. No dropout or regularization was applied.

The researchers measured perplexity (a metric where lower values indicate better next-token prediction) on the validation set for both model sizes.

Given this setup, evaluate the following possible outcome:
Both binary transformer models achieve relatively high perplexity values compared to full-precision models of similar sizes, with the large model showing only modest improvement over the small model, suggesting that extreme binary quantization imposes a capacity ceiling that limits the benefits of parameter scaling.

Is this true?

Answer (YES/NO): NO